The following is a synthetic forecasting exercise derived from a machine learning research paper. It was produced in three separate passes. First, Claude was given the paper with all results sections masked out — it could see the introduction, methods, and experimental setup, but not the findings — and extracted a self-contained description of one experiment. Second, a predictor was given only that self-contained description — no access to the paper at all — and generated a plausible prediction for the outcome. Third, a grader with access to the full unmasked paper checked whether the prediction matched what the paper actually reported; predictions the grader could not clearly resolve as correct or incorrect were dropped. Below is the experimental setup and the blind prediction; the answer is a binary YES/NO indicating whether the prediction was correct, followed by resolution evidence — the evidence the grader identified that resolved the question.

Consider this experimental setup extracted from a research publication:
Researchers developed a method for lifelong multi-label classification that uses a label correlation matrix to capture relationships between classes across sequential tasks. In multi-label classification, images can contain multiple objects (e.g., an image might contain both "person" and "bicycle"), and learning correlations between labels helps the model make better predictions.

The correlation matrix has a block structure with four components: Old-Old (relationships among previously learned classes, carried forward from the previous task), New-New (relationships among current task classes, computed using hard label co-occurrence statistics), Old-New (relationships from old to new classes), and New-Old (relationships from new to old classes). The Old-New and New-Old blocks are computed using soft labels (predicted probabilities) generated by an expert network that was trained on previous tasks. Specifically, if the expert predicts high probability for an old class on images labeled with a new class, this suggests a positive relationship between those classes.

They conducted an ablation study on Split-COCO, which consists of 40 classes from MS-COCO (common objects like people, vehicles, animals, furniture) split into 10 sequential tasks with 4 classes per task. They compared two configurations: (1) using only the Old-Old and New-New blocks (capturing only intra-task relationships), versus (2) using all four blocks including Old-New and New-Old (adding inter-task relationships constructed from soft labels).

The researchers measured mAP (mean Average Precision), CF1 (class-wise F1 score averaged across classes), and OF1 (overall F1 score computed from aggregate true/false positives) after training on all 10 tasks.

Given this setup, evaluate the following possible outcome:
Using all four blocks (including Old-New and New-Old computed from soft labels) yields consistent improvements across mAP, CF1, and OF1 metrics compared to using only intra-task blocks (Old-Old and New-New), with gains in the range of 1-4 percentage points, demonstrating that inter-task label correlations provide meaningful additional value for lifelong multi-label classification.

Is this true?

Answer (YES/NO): NO